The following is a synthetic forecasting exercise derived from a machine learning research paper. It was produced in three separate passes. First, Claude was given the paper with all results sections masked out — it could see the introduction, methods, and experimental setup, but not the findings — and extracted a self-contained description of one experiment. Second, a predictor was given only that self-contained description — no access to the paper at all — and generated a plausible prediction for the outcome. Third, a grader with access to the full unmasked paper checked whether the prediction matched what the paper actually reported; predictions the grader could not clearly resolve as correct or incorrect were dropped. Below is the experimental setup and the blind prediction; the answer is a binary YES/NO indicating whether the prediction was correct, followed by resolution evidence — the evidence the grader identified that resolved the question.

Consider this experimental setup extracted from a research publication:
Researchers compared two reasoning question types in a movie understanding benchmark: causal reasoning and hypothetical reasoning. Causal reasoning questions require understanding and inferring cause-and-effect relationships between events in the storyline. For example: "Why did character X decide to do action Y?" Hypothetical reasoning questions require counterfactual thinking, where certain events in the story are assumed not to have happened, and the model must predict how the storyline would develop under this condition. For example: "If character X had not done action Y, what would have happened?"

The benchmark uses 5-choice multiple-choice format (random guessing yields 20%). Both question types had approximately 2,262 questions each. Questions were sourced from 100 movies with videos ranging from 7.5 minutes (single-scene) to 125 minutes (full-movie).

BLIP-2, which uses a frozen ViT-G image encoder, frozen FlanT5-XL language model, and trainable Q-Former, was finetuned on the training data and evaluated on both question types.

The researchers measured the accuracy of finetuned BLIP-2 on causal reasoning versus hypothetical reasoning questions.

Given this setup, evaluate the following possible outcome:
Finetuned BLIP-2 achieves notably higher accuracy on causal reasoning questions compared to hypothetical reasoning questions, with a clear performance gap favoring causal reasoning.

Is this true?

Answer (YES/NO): NO